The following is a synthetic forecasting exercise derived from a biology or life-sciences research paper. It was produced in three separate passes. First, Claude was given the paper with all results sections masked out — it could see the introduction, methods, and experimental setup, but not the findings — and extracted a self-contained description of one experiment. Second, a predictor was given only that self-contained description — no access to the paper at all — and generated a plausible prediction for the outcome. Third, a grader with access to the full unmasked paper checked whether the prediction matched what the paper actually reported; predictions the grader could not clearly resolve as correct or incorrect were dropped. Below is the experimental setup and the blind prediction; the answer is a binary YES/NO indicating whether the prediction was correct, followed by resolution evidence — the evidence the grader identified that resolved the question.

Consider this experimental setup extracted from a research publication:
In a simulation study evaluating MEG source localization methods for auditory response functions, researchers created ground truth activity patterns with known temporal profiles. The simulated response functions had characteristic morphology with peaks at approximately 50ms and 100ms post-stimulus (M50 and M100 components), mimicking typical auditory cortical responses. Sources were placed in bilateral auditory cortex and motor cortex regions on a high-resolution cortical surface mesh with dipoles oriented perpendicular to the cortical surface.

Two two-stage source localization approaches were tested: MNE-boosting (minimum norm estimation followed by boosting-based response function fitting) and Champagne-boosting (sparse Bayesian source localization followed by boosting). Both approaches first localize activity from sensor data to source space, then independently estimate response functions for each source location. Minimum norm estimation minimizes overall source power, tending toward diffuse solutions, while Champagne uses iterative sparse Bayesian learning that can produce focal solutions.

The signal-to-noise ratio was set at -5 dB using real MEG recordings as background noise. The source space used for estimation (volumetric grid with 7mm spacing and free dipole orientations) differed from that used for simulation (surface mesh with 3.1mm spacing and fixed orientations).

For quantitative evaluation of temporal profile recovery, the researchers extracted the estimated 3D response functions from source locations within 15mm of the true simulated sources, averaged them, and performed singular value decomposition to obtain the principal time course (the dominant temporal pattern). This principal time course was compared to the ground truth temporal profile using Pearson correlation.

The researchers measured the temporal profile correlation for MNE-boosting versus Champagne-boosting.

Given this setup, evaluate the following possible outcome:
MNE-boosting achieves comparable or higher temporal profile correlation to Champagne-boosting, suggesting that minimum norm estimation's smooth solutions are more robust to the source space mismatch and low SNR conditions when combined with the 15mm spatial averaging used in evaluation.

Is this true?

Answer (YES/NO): YES